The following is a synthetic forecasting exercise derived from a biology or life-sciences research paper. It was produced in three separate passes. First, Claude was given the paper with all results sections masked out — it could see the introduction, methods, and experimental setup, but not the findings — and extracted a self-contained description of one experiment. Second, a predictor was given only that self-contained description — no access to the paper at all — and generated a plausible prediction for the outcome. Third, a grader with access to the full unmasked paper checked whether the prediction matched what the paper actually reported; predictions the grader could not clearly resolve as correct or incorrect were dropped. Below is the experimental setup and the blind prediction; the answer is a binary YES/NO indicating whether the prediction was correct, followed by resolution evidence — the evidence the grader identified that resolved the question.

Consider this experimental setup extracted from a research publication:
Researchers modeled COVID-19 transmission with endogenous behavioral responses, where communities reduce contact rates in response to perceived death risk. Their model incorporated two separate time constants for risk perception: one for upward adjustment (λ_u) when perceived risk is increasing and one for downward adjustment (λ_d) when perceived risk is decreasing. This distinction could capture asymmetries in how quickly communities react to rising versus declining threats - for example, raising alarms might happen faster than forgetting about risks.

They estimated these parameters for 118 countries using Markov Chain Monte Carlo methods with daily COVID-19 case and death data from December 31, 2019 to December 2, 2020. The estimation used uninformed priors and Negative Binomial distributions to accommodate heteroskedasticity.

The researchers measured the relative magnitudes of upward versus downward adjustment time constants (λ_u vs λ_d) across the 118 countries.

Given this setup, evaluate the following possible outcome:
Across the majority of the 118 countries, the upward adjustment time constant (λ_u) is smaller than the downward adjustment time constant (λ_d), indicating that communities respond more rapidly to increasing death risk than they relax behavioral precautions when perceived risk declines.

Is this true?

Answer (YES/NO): YES